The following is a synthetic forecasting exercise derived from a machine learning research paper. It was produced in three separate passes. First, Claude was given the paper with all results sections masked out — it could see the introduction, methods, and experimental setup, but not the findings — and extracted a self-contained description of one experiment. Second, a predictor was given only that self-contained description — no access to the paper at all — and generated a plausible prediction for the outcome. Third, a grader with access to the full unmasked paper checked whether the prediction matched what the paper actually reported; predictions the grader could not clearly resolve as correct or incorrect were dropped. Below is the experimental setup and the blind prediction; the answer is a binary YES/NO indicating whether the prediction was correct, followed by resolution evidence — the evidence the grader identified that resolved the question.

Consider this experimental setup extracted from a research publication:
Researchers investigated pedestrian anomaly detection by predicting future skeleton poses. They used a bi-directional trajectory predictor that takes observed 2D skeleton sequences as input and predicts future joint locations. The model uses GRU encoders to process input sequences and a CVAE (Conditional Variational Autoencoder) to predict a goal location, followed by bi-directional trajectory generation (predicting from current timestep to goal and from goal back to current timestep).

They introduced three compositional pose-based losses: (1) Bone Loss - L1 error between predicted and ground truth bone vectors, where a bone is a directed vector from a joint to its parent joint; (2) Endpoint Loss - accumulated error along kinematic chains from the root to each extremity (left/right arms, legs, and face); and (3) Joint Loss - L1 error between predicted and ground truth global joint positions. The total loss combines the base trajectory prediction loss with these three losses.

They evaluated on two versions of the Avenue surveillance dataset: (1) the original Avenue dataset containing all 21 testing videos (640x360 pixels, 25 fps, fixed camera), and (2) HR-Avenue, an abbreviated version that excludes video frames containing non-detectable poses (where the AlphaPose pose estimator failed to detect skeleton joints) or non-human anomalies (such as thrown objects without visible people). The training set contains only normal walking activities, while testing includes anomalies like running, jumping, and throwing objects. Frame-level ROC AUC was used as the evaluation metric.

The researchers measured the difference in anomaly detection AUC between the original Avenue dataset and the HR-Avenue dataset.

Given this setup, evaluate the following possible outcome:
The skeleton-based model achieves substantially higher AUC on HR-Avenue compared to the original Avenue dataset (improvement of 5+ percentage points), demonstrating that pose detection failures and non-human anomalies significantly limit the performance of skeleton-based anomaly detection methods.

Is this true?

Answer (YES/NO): YES